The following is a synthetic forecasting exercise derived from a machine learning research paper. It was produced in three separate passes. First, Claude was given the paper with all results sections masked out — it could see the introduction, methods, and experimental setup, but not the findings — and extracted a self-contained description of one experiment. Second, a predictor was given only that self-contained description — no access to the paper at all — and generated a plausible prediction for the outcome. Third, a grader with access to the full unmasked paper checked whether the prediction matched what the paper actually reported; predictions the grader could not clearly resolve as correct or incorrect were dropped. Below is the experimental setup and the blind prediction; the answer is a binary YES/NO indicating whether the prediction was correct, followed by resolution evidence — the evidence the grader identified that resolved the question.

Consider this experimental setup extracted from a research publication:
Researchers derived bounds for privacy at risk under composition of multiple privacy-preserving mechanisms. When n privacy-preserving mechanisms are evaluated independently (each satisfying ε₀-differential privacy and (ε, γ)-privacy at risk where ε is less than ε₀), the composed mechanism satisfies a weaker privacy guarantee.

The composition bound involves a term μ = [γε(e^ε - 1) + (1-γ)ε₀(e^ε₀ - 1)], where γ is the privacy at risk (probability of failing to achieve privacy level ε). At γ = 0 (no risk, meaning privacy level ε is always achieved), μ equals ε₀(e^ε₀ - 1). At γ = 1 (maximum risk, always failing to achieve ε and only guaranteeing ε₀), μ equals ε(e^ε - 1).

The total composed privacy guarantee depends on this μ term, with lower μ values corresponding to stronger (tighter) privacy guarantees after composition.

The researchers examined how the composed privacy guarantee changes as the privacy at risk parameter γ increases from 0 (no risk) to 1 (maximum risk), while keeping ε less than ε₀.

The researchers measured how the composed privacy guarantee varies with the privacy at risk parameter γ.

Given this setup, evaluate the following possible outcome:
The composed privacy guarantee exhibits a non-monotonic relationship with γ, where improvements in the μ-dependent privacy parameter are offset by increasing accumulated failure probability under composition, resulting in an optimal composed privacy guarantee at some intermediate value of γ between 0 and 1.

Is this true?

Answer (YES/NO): NO